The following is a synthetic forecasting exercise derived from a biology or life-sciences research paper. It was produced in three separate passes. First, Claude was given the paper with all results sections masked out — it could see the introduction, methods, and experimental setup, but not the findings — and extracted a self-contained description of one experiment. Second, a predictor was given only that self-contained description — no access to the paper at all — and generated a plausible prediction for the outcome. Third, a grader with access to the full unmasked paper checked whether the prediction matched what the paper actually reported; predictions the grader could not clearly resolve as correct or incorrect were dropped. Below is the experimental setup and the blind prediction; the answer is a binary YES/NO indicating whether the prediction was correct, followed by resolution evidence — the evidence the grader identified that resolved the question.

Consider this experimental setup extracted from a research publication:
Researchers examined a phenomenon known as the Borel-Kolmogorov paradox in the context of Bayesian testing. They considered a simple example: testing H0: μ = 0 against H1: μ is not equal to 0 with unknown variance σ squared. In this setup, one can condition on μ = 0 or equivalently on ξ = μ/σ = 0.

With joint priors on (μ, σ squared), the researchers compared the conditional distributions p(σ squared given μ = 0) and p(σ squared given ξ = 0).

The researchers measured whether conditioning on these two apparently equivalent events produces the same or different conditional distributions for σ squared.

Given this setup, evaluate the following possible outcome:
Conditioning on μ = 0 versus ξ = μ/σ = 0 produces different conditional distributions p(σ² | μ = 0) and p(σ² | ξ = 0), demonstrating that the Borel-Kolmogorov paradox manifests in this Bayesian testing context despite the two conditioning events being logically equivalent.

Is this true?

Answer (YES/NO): YES